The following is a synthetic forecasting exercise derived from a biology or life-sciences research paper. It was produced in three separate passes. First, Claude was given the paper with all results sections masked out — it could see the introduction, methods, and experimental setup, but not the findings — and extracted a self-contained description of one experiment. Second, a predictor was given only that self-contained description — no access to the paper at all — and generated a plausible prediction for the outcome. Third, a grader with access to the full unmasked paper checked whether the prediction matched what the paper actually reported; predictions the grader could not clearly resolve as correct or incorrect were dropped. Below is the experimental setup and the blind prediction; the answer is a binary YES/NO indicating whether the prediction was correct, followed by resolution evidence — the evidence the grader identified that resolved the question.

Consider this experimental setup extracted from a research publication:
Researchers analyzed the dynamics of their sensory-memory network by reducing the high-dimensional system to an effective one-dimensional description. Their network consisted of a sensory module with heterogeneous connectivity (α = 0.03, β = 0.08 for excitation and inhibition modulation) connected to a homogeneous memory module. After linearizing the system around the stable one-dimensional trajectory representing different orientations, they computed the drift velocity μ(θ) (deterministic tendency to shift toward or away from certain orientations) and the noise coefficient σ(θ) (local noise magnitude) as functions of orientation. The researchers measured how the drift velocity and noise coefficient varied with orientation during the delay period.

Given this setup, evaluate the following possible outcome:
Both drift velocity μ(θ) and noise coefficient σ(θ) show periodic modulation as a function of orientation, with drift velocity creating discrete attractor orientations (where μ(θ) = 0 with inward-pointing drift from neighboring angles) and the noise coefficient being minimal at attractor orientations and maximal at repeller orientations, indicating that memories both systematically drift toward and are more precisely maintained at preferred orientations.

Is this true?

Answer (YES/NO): NO